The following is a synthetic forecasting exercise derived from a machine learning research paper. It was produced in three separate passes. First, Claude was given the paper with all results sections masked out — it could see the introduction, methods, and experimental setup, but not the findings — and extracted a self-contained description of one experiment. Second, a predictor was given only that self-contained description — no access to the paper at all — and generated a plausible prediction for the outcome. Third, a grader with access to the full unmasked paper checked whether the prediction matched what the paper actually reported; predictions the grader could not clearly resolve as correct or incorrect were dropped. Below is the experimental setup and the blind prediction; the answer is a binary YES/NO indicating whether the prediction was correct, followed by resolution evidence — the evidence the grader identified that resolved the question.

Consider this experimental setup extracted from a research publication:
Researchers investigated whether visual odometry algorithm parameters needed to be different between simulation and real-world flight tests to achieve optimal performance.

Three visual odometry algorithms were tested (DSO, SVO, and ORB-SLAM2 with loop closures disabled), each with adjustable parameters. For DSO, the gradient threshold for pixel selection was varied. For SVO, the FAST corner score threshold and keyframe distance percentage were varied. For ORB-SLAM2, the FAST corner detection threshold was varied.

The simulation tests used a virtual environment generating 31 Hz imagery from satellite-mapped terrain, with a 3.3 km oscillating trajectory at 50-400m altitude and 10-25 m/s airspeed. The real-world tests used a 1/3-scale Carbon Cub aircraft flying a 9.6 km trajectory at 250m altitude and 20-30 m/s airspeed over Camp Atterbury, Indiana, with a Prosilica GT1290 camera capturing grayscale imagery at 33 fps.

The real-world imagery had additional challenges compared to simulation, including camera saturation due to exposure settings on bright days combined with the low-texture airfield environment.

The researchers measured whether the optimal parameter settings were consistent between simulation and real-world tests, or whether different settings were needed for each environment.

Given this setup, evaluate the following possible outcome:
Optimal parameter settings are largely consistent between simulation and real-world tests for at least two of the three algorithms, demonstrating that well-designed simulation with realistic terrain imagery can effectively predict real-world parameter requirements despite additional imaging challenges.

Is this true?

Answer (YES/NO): YES